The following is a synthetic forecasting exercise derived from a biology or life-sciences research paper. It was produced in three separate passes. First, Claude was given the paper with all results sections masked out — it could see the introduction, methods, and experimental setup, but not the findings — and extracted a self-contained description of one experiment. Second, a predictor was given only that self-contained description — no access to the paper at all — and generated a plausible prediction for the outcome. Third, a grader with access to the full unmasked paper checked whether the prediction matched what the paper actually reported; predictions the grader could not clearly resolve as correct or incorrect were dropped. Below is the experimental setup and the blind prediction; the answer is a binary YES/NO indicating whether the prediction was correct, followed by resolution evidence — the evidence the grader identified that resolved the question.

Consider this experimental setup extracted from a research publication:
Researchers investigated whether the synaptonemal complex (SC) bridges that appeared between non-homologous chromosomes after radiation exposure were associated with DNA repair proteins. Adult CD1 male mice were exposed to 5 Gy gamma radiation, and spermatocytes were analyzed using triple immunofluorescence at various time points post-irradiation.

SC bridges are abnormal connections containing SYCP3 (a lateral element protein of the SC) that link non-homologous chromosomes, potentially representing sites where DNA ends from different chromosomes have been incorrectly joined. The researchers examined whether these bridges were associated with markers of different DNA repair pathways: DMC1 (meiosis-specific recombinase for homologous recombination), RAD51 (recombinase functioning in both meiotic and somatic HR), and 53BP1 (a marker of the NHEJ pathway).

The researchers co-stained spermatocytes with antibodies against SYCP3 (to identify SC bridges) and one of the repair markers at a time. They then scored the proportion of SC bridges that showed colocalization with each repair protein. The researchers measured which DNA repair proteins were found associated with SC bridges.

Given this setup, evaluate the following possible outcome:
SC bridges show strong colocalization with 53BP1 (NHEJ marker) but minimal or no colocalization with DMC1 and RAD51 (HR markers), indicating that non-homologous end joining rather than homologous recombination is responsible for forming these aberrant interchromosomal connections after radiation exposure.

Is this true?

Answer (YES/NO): NO